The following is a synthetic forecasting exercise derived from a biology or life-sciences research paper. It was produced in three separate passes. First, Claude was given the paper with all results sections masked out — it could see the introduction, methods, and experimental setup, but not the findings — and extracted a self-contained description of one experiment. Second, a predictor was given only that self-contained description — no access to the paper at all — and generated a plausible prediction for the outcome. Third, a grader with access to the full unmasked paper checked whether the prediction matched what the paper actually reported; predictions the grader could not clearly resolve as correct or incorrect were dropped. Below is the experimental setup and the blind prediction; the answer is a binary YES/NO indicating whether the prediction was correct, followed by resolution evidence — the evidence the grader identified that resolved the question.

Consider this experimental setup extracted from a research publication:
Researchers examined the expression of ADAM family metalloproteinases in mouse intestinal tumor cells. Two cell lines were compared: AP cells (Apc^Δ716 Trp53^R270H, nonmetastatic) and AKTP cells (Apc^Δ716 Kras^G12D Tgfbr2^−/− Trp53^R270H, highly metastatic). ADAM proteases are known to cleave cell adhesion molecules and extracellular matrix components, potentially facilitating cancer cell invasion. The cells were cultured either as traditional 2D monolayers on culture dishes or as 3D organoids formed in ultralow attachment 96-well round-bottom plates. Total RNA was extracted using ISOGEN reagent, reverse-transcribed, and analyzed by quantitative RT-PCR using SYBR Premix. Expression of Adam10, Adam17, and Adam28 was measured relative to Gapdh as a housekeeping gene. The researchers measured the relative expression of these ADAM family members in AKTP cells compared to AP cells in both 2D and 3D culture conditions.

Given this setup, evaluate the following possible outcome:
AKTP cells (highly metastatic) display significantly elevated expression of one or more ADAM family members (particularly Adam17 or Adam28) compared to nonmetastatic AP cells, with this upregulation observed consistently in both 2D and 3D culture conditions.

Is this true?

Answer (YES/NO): YES